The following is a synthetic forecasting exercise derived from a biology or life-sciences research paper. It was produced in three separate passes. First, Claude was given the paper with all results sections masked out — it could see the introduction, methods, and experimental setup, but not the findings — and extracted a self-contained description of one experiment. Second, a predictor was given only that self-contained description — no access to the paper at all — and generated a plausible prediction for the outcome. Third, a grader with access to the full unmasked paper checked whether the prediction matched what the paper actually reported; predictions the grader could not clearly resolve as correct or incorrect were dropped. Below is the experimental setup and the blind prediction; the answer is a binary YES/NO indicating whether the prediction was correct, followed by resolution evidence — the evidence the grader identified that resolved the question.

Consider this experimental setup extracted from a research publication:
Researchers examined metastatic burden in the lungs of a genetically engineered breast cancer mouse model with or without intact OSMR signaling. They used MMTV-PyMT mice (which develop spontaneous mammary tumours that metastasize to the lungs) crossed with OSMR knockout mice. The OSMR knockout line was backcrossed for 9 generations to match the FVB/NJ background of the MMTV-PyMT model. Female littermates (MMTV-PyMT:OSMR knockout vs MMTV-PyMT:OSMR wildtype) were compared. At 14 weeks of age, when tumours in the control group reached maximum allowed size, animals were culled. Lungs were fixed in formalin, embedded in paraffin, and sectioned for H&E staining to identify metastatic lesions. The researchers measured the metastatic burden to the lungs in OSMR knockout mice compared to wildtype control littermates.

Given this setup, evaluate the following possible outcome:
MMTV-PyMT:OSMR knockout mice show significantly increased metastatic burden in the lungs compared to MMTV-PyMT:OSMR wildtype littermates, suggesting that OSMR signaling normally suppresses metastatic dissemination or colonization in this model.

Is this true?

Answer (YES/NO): NO